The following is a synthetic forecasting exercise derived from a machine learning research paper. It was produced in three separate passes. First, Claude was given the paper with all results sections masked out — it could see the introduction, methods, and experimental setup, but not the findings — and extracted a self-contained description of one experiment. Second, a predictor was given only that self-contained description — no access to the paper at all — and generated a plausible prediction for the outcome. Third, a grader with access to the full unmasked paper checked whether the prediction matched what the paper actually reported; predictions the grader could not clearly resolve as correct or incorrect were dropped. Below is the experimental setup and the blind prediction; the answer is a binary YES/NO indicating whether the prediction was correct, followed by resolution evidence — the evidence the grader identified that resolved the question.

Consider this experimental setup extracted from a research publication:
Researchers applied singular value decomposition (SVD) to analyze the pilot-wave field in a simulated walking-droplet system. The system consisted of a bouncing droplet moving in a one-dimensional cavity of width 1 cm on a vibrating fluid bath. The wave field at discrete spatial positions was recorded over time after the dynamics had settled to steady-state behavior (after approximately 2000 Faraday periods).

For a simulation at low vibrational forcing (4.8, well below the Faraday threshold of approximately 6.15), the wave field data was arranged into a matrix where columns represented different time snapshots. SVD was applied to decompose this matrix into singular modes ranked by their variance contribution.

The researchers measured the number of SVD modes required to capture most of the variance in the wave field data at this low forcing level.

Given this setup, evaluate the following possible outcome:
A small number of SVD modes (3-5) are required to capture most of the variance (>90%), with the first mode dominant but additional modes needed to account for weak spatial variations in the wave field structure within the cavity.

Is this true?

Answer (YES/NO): NO